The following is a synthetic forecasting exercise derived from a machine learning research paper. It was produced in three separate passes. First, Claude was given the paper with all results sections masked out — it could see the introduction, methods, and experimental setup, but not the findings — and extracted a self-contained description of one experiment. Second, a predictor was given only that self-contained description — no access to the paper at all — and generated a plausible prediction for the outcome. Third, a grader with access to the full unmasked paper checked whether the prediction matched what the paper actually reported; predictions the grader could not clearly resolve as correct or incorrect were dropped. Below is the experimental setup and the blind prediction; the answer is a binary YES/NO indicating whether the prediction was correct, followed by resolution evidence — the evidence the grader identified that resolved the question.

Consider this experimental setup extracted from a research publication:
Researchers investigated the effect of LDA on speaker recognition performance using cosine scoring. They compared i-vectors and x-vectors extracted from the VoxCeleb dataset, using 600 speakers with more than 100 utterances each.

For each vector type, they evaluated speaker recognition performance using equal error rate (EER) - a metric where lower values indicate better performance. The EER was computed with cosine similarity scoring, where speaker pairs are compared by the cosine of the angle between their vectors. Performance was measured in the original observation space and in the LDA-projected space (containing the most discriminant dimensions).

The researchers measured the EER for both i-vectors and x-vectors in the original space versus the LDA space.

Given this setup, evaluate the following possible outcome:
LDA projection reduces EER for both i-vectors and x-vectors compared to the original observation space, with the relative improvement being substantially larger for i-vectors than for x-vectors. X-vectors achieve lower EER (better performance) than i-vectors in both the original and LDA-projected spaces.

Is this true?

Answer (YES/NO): NO